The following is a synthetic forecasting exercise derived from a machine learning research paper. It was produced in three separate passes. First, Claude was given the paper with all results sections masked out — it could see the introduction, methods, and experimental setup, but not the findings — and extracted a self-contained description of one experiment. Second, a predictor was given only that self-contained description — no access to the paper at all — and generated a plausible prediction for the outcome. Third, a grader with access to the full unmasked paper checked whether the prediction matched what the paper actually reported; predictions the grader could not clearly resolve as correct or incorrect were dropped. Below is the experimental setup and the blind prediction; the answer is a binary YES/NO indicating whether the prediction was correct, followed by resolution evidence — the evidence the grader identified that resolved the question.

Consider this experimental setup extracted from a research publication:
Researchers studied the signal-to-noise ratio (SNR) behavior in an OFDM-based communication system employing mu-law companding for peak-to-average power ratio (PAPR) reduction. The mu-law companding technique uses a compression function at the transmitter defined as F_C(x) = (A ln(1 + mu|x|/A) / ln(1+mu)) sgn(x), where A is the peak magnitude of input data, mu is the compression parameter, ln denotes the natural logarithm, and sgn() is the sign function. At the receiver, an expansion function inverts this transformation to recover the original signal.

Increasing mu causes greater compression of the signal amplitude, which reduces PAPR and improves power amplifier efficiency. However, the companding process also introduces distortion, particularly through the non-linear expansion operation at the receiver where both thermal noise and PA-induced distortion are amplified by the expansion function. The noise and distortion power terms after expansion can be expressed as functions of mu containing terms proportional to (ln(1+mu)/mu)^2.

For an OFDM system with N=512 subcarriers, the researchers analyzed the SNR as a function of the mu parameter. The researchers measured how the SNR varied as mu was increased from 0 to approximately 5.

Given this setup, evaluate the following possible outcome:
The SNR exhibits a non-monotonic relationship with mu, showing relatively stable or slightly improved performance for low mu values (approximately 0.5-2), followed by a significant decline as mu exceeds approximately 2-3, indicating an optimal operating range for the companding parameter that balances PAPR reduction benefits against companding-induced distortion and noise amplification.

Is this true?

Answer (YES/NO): NO